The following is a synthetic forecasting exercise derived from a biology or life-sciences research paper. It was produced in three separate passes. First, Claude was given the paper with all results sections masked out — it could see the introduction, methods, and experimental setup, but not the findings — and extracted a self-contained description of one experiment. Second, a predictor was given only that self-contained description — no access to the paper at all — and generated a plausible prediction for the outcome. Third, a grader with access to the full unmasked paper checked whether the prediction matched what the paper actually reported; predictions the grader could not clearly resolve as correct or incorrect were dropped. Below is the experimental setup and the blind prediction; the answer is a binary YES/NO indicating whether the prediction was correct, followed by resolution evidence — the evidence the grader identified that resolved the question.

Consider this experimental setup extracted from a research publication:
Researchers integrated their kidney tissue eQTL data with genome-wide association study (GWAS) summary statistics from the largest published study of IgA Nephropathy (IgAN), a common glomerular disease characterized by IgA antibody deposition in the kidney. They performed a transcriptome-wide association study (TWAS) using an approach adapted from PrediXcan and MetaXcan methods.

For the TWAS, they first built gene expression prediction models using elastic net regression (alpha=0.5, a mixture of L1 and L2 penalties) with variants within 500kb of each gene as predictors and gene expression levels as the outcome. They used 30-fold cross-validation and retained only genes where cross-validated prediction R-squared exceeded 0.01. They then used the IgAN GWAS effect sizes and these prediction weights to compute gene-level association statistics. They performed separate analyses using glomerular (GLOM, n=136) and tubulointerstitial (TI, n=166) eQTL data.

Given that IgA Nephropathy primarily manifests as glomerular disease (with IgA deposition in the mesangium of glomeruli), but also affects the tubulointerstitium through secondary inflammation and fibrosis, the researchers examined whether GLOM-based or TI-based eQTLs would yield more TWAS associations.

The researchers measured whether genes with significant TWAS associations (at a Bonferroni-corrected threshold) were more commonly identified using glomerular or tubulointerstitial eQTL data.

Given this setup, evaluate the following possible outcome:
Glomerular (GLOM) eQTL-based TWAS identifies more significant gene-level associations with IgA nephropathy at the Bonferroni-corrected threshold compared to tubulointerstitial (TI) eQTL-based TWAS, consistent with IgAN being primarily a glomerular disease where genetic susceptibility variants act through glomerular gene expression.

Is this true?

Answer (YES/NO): YES